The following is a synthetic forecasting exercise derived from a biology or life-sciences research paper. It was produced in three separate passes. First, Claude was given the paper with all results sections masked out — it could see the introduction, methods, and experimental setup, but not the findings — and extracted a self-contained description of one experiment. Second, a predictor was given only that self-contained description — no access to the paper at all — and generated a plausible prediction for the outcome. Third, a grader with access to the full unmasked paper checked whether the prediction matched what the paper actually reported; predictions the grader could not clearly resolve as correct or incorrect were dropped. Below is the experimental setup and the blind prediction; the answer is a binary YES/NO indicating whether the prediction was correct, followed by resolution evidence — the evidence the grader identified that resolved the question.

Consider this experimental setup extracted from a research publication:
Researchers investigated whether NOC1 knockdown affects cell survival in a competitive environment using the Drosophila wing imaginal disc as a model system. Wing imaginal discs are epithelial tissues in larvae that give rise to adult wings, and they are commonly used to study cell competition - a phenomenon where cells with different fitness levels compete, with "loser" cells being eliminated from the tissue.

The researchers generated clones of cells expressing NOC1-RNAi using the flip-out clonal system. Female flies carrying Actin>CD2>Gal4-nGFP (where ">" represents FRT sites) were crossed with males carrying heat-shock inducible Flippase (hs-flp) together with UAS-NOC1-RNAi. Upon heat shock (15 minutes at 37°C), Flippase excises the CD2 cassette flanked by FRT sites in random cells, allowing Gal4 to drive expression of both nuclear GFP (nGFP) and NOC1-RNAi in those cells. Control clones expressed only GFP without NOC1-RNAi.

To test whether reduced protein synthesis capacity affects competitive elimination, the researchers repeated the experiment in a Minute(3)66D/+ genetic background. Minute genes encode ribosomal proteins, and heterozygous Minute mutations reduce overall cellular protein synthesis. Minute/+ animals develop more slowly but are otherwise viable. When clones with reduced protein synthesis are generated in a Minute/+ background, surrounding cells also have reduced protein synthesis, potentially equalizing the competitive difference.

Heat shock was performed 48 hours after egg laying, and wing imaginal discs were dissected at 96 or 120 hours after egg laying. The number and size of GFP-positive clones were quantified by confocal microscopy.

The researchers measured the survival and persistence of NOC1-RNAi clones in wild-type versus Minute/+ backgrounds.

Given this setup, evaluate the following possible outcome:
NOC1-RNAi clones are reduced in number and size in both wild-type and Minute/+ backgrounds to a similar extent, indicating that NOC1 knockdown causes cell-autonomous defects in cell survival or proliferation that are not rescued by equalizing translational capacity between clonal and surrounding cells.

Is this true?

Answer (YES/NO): NO